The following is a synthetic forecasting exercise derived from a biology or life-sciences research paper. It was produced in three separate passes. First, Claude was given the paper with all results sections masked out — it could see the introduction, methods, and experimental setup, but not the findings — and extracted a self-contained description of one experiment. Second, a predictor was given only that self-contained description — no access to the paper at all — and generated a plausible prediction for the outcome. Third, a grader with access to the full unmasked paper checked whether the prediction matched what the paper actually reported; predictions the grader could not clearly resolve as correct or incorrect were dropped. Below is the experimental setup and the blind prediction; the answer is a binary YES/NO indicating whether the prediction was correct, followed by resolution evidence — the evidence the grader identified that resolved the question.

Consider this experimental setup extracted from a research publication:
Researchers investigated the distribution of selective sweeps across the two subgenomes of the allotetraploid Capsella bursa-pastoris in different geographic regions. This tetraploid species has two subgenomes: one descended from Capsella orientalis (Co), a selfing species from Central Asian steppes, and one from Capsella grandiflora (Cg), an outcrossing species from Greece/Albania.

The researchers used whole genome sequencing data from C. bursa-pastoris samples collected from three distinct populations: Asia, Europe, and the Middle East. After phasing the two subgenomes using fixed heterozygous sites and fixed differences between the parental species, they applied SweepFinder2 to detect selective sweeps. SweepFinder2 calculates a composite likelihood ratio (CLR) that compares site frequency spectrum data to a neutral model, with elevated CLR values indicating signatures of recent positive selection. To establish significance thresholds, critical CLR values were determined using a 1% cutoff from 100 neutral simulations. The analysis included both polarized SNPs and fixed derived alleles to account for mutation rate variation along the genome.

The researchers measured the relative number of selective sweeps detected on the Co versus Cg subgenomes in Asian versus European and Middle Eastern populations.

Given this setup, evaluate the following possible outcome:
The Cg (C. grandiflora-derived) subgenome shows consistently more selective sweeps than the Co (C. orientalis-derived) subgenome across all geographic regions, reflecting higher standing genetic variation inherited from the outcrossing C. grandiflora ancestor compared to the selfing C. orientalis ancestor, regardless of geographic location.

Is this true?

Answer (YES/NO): NO